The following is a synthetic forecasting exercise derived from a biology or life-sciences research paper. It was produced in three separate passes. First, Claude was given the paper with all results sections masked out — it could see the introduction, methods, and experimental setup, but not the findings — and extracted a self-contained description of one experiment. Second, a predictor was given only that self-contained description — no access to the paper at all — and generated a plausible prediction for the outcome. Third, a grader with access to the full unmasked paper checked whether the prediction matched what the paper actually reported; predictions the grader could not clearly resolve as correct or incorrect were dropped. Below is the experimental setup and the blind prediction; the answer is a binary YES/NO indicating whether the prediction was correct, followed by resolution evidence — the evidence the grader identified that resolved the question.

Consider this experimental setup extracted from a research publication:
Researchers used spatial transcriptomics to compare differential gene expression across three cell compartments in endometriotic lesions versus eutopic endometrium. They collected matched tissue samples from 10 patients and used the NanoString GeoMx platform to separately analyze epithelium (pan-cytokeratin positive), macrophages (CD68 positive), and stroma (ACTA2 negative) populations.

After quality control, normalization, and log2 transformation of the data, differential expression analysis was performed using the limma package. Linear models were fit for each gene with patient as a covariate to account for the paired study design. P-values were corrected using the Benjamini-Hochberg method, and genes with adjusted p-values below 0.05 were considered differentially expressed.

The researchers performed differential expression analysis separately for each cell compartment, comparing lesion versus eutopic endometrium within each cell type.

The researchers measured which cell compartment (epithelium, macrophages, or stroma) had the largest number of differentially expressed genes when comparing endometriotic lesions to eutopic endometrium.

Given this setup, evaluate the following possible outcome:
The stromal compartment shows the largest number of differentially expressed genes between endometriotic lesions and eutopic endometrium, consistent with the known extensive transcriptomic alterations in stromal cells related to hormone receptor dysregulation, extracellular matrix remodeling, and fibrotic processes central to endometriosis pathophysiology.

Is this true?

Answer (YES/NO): NO